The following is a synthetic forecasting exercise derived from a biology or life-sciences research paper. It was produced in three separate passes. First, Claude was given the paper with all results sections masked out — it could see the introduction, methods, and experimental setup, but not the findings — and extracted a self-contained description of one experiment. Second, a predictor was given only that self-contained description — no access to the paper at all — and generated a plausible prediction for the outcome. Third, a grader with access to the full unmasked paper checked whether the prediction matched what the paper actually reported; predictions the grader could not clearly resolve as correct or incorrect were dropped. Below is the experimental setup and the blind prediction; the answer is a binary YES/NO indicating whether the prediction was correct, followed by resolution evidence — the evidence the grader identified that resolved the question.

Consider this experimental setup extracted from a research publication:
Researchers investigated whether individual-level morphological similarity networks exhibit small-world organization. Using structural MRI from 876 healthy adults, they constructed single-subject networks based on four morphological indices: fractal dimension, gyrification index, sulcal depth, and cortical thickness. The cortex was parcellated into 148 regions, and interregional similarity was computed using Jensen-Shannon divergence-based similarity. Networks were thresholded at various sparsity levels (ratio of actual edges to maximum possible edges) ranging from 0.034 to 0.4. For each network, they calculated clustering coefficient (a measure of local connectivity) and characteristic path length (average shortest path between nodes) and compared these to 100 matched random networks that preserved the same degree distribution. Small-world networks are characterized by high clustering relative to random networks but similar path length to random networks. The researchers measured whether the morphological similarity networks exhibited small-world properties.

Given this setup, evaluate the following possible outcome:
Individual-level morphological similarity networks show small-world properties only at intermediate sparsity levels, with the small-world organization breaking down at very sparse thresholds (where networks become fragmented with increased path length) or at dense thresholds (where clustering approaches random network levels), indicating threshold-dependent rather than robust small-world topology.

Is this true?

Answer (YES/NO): NO